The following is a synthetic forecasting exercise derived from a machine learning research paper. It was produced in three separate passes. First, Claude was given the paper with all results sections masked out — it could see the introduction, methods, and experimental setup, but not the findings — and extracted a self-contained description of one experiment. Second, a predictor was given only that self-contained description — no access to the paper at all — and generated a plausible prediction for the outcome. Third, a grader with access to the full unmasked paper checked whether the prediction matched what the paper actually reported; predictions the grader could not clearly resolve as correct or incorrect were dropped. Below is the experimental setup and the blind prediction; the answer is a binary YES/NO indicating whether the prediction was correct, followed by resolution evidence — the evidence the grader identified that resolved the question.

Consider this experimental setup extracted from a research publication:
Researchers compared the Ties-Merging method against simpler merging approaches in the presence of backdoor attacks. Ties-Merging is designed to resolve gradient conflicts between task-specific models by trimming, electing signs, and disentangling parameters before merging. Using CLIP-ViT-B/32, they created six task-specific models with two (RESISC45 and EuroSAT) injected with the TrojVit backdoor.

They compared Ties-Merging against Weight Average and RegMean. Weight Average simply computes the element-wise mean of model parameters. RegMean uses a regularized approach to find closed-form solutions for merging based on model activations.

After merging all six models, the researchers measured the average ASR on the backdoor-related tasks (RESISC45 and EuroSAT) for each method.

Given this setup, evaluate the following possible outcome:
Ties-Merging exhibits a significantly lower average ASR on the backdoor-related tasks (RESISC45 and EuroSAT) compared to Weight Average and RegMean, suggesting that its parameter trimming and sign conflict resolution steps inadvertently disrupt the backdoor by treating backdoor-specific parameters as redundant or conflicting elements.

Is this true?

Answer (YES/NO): NO